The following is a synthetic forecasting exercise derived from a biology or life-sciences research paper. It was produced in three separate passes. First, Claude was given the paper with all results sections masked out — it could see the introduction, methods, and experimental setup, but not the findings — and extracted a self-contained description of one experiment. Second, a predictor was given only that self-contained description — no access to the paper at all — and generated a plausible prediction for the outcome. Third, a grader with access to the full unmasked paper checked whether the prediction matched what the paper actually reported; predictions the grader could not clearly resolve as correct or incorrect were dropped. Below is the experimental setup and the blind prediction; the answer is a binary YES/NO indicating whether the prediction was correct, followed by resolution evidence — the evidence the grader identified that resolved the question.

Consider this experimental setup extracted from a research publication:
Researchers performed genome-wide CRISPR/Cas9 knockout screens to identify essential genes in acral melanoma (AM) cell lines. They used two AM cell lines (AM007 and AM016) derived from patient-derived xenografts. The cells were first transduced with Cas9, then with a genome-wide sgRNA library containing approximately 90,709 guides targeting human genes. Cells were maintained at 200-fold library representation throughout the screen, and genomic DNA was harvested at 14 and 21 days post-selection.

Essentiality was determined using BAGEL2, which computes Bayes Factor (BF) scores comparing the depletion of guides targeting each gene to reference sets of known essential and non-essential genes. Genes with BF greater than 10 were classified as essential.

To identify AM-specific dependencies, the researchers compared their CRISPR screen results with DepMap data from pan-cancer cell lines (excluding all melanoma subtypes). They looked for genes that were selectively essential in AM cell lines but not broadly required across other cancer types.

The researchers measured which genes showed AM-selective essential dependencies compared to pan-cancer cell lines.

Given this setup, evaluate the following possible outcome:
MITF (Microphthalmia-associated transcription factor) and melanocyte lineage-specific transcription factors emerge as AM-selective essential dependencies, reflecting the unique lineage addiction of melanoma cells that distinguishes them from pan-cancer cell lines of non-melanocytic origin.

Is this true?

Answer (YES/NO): YES